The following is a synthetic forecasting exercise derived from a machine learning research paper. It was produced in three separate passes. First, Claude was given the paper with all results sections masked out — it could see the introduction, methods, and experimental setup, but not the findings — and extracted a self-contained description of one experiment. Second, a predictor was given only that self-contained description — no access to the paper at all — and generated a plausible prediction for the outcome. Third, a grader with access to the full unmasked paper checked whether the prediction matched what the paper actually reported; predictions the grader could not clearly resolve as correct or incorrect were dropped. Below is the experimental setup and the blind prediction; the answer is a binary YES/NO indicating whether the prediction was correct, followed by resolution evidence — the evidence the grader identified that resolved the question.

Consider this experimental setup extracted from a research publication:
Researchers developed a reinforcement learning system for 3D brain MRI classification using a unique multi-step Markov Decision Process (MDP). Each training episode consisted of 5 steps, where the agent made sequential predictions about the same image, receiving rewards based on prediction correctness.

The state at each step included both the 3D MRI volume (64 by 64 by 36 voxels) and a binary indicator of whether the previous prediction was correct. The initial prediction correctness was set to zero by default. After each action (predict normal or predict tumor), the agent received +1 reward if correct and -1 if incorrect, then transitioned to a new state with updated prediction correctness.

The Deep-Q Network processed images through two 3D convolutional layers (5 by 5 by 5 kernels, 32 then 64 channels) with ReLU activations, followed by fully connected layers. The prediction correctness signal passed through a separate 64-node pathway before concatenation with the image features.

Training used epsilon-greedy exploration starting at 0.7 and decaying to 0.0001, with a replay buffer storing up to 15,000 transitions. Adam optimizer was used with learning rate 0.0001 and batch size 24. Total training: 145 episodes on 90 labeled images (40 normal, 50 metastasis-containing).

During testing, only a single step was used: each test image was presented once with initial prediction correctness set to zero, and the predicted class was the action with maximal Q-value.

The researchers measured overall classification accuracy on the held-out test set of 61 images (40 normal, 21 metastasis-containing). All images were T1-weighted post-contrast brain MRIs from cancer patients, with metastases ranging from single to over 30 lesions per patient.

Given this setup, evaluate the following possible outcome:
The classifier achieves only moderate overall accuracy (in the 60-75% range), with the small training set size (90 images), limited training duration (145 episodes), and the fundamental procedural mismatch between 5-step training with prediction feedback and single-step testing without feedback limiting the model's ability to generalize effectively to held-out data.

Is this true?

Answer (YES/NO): NO